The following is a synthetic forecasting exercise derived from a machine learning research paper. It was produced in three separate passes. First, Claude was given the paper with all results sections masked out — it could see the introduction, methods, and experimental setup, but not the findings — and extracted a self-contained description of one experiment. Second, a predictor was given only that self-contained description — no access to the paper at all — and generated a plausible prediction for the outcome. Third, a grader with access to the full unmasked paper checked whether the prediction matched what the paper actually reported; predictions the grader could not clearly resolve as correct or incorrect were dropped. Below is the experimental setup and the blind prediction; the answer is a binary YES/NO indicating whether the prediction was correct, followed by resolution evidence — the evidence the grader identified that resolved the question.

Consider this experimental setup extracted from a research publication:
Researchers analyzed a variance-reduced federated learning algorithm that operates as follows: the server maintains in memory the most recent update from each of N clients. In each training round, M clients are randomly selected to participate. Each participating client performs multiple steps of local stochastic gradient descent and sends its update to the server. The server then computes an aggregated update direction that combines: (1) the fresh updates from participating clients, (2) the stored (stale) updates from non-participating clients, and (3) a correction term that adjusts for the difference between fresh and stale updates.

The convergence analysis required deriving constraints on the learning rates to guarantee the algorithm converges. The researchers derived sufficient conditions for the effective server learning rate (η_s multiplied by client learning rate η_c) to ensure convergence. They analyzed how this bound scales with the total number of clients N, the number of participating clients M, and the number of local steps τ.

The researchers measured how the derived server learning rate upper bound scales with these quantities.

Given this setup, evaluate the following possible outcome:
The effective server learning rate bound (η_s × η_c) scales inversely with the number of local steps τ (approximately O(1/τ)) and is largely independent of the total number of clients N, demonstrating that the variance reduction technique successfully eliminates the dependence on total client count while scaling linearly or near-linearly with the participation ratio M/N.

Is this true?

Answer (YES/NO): NO